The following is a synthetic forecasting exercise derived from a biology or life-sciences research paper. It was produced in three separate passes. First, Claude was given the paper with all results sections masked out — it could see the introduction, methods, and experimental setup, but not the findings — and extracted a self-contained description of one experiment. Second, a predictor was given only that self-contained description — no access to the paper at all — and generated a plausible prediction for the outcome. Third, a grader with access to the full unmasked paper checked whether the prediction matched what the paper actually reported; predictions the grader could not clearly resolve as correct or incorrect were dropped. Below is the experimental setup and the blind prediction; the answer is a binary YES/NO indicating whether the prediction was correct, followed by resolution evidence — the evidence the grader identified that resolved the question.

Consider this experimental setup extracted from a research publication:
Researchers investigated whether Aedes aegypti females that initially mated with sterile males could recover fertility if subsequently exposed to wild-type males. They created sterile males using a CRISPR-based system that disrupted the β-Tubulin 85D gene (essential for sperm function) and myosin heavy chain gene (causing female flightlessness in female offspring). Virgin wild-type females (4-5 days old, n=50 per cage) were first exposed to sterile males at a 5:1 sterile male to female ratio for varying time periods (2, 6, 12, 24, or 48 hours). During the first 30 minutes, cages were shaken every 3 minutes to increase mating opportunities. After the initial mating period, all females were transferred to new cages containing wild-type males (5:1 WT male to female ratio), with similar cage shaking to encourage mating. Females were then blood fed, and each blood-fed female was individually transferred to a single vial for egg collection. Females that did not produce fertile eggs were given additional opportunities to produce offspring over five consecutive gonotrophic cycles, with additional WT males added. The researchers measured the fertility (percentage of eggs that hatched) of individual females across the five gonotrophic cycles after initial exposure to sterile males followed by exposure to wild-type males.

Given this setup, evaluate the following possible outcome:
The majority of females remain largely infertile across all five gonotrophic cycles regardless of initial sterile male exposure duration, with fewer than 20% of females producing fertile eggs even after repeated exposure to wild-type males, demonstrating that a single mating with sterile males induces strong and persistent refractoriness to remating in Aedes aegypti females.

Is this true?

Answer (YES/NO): NO